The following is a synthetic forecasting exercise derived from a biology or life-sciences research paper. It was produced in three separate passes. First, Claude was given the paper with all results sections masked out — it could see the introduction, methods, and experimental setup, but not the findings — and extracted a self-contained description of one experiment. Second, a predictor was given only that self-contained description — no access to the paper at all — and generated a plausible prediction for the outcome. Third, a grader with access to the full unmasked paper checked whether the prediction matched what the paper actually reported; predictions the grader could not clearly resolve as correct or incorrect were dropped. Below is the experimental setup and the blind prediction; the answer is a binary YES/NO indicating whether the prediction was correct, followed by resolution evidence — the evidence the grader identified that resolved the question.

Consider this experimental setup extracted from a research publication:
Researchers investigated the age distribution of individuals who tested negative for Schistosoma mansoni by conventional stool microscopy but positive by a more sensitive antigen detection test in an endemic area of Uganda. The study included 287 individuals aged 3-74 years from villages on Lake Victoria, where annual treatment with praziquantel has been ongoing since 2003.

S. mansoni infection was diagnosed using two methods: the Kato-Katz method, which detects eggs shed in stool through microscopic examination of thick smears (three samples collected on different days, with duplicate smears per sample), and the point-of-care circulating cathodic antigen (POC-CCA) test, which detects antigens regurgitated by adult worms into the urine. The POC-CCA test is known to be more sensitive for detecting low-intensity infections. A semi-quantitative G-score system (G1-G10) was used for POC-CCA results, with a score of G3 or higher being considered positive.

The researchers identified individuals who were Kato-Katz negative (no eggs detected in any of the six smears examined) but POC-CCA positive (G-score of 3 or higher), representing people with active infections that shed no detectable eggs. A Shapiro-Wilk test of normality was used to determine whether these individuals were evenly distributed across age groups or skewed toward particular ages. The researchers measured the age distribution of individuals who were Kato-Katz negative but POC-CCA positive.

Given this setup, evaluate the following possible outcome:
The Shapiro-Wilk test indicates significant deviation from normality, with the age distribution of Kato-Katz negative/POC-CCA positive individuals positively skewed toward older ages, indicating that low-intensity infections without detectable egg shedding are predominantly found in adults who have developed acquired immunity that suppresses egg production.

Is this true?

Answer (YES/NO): NO